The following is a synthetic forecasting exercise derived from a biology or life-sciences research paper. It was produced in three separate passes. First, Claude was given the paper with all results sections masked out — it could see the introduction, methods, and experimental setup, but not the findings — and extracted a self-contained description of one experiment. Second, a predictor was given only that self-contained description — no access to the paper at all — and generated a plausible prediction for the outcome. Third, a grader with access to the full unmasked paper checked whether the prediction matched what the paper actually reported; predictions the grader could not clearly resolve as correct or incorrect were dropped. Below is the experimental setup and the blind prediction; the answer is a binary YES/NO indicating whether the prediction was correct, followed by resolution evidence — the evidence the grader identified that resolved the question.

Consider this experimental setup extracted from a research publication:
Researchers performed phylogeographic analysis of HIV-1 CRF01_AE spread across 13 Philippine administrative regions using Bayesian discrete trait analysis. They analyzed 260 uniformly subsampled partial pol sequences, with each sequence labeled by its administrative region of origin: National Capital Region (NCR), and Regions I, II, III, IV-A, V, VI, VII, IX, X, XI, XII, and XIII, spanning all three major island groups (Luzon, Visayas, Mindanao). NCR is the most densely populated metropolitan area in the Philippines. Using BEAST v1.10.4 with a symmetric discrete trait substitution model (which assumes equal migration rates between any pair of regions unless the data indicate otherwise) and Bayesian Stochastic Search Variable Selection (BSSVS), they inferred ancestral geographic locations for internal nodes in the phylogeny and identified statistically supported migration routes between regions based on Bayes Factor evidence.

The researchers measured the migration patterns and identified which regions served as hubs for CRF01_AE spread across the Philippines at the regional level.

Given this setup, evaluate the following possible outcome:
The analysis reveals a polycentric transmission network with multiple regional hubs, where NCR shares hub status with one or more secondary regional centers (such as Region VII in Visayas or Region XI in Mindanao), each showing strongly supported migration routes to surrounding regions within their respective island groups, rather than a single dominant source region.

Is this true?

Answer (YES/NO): NO